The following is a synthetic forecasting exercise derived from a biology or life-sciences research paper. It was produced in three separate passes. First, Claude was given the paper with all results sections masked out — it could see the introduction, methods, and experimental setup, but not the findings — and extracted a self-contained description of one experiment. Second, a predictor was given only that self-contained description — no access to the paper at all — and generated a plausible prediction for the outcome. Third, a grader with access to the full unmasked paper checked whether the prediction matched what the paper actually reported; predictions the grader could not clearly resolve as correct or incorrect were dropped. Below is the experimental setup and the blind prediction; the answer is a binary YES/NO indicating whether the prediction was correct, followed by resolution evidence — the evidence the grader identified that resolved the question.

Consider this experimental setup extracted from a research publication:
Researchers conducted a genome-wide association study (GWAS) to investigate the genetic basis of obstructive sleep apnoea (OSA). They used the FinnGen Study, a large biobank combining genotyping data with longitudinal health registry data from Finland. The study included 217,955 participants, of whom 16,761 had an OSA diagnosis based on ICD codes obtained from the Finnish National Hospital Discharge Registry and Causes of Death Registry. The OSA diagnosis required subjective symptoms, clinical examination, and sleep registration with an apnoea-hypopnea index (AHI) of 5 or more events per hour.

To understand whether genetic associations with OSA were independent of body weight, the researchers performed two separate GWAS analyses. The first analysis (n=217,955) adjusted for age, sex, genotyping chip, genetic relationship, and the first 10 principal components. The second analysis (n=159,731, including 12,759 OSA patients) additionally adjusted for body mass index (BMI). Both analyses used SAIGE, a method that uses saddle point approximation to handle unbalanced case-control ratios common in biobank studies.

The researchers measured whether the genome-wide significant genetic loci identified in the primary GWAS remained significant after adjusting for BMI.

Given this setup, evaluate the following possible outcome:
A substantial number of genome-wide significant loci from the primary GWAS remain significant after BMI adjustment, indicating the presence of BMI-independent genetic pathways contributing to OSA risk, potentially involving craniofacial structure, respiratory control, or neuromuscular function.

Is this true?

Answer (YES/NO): NO